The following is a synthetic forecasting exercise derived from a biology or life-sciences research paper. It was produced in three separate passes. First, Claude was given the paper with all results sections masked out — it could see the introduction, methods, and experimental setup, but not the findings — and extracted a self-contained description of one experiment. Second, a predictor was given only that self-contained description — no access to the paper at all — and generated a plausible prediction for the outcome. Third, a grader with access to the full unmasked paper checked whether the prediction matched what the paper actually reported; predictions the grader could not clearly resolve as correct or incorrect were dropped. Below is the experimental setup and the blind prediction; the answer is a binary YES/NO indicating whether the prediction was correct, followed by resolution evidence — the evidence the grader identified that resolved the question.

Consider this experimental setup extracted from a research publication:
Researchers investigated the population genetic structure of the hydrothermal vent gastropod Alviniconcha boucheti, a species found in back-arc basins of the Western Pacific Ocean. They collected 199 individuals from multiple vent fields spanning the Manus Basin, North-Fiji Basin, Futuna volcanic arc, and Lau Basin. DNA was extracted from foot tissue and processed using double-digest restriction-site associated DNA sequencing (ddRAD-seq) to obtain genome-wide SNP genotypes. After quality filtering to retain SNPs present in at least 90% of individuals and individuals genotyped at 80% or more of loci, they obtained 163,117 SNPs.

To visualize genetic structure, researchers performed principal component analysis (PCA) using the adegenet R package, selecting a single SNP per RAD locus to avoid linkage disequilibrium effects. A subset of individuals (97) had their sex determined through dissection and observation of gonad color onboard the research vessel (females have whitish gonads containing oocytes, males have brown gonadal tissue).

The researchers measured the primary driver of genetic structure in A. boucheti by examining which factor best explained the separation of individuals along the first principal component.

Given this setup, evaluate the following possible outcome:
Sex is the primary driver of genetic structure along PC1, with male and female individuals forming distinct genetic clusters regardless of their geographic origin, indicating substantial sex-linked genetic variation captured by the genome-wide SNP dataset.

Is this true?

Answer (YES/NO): YES